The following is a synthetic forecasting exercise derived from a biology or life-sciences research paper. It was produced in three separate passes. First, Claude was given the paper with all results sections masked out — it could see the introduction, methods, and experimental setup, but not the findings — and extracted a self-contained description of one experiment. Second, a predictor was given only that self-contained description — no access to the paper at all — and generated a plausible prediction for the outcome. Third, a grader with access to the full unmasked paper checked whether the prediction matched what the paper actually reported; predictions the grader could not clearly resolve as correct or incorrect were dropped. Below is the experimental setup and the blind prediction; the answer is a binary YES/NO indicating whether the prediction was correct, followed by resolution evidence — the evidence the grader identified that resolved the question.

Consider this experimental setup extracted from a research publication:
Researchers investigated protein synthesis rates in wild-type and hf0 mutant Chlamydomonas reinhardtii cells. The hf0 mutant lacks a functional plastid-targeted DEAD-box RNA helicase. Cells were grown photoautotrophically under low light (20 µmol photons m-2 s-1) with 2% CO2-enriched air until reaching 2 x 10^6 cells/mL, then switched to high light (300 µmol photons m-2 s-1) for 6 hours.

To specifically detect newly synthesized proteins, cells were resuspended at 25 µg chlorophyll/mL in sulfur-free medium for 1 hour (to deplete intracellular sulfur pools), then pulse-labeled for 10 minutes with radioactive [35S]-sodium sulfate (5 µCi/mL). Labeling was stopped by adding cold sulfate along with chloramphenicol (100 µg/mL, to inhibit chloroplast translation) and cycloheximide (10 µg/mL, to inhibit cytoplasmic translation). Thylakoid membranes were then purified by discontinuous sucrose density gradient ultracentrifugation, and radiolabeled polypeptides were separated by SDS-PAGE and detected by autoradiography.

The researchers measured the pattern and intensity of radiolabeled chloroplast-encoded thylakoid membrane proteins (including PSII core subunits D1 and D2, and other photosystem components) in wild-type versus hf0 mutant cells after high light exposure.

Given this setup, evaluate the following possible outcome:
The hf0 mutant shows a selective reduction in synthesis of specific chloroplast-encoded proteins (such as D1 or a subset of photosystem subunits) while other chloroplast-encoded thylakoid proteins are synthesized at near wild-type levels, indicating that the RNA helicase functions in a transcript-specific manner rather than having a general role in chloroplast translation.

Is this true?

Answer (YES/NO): NO